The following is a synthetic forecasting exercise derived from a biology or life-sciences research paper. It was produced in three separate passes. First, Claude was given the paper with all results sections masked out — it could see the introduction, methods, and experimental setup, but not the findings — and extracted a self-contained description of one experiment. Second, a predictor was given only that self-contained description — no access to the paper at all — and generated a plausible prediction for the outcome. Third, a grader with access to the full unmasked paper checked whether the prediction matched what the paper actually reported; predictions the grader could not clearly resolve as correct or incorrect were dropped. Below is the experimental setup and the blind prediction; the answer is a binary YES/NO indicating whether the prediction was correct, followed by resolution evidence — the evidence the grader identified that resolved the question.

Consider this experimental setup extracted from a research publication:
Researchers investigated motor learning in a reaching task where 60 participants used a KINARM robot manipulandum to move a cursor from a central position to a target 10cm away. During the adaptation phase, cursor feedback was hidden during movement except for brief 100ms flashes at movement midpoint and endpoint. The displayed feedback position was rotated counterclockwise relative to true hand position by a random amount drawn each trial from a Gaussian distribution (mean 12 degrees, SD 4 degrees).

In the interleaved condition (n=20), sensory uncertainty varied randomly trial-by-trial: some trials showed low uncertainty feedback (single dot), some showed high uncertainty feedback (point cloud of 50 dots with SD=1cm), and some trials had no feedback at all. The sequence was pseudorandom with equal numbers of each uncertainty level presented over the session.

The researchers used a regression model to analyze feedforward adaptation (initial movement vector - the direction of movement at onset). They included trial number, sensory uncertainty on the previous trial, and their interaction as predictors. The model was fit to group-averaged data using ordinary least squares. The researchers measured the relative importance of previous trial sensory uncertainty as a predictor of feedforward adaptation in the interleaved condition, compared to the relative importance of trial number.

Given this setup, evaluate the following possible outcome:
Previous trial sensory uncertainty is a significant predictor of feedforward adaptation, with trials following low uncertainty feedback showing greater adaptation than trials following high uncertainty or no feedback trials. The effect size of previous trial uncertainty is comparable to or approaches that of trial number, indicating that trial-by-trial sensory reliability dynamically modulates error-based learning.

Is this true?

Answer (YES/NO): NO